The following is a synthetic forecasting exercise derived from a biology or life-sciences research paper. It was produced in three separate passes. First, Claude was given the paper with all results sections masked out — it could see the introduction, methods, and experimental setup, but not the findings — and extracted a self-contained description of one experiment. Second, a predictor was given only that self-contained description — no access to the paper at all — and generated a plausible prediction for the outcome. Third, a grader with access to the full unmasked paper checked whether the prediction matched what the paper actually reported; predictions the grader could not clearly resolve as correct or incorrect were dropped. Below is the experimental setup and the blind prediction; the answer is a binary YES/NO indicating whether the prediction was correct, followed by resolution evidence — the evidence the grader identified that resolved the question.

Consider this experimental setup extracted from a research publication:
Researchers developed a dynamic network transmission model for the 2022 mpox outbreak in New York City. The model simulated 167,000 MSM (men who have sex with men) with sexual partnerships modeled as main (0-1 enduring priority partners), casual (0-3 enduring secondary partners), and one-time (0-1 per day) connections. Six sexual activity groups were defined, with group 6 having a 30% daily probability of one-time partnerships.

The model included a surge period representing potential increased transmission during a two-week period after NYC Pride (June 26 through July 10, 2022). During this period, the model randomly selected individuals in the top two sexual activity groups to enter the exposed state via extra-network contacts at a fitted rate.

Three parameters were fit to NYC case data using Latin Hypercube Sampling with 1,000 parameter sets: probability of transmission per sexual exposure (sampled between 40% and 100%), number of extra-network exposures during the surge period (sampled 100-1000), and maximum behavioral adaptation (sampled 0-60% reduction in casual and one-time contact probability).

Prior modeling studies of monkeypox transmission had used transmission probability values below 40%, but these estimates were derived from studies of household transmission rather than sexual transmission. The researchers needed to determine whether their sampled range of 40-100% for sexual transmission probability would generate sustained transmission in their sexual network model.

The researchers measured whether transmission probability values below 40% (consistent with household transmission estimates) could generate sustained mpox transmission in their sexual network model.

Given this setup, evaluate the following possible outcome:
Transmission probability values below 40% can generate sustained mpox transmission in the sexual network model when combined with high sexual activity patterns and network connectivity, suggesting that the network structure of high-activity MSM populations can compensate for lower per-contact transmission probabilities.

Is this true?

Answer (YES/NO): NO